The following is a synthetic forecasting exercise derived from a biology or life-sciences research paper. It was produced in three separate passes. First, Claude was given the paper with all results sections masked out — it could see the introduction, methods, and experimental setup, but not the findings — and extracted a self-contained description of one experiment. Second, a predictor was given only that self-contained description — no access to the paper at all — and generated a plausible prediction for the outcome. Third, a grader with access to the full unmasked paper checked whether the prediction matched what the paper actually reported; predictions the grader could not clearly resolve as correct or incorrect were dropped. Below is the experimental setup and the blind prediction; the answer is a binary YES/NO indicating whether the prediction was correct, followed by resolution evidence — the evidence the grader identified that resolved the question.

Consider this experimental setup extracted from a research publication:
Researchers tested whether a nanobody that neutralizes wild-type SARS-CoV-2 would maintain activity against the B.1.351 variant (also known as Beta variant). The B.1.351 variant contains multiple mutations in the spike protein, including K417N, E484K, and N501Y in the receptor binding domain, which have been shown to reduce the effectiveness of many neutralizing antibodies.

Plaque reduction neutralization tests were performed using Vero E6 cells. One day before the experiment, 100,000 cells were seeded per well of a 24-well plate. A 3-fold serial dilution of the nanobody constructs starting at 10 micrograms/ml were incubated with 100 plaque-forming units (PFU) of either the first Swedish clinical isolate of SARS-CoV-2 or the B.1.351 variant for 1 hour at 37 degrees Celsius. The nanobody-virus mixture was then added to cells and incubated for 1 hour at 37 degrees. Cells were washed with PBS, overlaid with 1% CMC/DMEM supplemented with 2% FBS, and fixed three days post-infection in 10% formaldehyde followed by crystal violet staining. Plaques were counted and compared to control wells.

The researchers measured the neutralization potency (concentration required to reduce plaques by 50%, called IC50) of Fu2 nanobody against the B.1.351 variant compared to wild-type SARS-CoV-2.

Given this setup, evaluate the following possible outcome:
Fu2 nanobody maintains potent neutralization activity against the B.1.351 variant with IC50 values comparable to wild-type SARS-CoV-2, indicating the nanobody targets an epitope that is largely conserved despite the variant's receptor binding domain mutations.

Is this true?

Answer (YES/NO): YES